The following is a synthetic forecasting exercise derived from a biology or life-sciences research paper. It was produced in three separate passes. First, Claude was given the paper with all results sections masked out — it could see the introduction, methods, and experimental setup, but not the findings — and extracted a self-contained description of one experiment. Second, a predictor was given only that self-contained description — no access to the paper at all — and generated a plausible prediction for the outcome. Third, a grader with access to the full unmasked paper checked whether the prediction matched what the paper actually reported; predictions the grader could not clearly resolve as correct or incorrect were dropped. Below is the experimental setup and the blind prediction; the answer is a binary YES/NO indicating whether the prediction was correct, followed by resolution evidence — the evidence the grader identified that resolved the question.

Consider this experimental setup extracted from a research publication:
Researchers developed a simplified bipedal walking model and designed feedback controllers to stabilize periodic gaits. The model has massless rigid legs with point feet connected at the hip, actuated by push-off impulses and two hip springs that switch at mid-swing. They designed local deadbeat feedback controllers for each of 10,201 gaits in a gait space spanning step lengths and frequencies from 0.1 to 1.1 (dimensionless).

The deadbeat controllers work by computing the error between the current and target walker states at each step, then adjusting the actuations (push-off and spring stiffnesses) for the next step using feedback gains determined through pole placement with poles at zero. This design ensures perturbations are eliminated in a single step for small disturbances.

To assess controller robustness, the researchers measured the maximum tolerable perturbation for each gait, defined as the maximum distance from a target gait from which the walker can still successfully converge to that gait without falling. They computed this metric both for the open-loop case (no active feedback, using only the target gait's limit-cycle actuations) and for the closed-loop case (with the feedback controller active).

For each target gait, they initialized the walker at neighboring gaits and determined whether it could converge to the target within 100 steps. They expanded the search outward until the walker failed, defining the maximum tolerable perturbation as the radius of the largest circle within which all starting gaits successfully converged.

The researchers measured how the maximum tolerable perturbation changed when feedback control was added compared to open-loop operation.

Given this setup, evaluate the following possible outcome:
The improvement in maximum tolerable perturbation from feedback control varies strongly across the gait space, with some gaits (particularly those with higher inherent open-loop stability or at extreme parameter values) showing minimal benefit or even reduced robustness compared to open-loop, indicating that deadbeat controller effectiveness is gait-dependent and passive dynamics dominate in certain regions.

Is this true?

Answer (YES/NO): NO